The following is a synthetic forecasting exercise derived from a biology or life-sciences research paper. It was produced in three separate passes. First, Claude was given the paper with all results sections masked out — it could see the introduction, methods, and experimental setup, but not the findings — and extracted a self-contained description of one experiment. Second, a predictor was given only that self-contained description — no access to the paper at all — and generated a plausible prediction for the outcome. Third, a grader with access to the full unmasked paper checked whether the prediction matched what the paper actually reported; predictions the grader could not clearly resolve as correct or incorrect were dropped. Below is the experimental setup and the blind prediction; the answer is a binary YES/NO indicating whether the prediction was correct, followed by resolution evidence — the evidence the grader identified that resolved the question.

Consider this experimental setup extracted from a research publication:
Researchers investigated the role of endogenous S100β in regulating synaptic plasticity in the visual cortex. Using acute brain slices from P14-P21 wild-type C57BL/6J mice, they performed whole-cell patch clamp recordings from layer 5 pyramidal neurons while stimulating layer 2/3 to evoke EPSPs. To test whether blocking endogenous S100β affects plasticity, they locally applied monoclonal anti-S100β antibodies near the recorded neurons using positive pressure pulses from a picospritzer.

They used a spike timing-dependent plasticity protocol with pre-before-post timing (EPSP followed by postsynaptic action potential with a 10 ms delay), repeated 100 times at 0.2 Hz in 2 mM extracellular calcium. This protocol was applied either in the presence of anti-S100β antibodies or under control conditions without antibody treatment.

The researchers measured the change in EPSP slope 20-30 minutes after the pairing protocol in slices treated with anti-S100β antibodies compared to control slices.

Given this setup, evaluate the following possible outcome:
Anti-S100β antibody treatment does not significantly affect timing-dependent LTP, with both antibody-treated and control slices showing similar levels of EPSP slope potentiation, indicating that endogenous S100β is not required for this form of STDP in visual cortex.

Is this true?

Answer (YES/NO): NO